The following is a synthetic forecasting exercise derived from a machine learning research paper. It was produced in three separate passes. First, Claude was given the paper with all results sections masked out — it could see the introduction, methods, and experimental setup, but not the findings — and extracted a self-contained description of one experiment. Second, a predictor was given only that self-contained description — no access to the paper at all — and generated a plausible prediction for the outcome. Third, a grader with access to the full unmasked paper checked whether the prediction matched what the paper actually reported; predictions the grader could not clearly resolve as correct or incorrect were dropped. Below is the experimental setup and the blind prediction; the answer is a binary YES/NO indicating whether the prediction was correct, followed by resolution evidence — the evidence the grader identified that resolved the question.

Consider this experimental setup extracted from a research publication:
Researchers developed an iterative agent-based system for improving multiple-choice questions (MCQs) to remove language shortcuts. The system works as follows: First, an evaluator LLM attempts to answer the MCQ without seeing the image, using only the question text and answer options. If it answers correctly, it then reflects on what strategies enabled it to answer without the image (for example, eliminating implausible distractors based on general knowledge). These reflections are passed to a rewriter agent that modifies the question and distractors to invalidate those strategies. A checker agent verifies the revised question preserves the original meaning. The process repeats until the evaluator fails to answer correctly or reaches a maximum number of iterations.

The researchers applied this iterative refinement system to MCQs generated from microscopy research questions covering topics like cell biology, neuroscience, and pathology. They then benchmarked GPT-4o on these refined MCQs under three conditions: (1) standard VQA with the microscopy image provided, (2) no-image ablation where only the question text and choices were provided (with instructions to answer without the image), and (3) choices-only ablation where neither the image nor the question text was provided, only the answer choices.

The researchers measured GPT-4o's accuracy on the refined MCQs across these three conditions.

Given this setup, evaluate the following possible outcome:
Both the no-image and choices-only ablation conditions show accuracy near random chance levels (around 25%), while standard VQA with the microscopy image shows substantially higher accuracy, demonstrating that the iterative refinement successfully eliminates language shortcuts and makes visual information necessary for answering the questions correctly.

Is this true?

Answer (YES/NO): NO